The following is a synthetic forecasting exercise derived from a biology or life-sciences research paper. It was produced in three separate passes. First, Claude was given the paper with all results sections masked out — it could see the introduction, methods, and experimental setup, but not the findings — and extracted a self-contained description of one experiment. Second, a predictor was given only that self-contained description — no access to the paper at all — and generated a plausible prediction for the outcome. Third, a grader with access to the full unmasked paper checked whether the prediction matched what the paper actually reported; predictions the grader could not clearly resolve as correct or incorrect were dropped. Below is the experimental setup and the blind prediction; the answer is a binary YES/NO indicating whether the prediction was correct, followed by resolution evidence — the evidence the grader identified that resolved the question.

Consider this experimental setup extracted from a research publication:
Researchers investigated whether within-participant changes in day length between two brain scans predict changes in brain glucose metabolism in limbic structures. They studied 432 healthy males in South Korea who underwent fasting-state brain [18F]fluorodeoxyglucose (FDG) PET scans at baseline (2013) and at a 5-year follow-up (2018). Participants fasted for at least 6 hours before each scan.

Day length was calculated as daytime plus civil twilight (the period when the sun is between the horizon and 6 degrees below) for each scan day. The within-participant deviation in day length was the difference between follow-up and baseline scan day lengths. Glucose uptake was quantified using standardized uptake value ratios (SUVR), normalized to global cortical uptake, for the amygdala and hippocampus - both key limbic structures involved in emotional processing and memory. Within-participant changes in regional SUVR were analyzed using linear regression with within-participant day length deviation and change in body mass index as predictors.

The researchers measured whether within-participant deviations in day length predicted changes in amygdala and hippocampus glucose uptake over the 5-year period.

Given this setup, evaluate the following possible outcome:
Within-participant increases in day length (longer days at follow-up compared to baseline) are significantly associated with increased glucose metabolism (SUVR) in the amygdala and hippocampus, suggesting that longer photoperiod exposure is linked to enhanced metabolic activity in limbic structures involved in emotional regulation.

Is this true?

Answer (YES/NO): NO